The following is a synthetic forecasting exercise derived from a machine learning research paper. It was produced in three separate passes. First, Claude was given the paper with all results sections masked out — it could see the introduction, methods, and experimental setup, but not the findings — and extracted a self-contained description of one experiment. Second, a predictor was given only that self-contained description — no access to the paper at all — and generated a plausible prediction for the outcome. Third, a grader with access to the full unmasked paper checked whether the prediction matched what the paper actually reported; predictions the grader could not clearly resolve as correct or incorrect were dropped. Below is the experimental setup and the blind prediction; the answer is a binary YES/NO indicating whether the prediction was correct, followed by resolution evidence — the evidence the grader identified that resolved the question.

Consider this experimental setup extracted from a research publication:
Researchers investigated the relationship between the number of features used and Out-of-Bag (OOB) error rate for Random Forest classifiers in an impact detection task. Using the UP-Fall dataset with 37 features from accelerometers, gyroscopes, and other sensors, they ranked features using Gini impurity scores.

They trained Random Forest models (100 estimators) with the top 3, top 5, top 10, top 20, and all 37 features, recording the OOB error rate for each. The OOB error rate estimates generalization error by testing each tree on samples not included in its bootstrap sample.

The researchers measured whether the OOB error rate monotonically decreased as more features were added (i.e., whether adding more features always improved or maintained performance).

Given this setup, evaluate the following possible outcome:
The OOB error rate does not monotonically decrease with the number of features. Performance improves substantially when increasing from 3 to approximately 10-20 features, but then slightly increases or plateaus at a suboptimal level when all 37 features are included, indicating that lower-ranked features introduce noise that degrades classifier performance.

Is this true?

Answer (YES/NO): YES